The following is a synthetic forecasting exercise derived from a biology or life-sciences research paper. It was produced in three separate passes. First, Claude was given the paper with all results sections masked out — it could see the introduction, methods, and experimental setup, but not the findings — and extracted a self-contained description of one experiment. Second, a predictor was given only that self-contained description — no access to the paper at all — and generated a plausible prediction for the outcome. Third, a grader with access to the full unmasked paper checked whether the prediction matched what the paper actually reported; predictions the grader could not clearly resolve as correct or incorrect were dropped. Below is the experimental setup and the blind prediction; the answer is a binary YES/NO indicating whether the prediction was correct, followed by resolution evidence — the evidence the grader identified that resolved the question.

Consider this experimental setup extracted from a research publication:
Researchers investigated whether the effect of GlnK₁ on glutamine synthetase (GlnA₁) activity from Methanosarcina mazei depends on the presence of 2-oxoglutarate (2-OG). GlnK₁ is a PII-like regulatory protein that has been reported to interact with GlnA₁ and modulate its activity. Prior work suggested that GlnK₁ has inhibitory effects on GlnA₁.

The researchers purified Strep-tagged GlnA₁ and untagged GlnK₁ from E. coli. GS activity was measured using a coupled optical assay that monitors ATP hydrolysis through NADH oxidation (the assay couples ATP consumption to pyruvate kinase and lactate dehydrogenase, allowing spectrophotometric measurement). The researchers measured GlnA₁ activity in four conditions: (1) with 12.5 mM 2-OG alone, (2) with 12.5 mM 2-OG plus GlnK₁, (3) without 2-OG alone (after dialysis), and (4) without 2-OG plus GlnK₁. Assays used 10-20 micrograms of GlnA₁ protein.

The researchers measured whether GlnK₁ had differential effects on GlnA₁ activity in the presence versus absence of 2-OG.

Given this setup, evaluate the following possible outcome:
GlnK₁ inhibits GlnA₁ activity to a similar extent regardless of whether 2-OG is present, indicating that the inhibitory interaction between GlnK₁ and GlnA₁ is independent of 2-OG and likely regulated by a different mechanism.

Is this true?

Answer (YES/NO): NO